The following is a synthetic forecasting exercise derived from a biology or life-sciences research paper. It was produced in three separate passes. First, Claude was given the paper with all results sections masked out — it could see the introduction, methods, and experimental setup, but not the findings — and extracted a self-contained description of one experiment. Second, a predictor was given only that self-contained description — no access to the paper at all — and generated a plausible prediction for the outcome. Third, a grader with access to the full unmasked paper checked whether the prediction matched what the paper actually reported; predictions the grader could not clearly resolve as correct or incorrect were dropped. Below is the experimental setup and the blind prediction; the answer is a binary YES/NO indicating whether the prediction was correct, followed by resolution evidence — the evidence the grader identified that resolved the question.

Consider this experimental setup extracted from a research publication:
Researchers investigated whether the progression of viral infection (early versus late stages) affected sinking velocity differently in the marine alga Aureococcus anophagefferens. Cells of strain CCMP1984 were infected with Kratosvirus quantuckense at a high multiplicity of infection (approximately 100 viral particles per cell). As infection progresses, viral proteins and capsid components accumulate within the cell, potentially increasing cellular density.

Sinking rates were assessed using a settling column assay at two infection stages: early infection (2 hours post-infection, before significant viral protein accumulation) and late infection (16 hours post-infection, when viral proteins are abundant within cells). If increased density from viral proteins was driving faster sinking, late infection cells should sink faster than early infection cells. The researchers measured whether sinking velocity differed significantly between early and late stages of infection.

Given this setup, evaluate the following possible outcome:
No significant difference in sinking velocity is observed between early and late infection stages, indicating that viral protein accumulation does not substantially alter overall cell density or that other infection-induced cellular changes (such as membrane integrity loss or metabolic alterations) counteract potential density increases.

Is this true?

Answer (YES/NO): YES